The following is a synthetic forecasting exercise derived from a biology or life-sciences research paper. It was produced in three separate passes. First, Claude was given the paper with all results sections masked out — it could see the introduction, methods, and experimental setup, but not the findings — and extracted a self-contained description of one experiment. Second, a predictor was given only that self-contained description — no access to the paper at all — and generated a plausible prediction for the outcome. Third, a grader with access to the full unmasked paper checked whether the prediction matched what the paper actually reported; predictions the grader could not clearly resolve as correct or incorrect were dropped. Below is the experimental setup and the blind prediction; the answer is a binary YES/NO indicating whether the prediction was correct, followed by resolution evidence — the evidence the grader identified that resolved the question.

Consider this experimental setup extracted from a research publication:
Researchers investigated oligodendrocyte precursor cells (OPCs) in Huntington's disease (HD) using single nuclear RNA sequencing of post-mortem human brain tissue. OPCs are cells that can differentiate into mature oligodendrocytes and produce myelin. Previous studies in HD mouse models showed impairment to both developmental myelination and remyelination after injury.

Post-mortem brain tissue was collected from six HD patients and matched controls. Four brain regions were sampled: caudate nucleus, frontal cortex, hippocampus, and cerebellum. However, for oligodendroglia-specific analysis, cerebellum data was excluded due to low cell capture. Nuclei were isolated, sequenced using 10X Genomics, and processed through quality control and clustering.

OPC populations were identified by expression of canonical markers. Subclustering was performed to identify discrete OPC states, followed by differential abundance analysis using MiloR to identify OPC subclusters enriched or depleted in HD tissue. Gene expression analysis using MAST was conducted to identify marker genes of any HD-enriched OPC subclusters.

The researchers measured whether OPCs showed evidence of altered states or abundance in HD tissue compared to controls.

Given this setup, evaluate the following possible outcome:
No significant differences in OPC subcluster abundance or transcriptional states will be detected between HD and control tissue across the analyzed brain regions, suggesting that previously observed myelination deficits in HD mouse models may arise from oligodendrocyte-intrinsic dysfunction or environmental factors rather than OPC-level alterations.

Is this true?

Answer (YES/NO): NO